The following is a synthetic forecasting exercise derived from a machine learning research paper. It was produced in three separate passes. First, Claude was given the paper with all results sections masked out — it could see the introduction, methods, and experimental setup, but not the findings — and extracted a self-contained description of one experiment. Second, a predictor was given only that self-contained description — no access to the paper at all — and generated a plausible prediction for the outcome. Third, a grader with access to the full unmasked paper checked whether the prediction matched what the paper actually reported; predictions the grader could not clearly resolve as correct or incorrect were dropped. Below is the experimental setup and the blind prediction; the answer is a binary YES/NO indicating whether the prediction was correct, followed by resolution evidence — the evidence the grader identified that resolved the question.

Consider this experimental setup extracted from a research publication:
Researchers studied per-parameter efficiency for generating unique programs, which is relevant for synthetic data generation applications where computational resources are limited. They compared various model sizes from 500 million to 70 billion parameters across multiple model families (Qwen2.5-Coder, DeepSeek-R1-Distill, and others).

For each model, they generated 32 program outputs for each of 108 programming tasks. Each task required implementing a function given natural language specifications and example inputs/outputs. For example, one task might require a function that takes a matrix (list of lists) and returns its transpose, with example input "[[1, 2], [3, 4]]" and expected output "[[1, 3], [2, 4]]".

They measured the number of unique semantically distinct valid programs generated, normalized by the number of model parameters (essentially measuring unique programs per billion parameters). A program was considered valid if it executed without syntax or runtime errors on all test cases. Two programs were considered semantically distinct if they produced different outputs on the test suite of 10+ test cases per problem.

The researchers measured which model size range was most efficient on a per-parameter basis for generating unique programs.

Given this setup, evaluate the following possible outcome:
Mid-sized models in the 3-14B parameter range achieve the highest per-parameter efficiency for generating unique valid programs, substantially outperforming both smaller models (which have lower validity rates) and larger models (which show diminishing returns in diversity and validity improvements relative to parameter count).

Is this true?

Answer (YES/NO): NO